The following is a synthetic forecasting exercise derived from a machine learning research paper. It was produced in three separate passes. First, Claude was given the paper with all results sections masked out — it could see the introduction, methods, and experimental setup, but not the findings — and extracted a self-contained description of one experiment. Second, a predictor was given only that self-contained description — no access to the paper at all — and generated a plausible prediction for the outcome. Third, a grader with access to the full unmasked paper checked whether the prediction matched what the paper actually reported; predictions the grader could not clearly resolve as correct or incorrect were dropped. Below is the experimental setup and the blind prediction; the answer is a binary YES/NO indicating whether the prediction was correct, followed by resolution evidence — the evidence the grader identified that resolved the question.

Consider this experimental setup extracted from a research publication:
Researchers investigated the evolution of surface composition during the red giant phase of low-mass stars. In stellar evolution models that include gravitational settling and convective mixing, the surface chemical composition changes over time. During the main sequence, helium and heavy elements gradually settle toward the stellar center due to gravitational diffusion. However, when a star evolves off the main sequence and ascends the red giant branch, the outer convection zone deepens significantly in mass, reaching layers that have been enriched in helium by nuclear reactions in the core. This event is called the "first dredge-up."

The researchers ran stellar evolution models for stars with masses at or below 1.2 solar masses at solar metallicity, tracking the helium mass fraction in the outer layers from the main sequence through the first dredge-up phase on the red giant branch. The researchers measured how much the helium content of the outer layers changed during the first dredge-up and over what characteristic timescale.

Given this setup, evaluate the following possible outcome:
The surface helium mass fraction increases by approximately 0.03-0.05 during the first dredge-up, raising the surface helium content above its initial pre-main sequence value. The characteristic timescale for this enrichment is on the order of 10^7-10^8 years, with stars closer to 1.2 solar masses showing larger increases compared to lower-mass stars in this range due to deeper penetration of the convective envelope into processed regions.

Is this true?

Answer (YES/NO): NO